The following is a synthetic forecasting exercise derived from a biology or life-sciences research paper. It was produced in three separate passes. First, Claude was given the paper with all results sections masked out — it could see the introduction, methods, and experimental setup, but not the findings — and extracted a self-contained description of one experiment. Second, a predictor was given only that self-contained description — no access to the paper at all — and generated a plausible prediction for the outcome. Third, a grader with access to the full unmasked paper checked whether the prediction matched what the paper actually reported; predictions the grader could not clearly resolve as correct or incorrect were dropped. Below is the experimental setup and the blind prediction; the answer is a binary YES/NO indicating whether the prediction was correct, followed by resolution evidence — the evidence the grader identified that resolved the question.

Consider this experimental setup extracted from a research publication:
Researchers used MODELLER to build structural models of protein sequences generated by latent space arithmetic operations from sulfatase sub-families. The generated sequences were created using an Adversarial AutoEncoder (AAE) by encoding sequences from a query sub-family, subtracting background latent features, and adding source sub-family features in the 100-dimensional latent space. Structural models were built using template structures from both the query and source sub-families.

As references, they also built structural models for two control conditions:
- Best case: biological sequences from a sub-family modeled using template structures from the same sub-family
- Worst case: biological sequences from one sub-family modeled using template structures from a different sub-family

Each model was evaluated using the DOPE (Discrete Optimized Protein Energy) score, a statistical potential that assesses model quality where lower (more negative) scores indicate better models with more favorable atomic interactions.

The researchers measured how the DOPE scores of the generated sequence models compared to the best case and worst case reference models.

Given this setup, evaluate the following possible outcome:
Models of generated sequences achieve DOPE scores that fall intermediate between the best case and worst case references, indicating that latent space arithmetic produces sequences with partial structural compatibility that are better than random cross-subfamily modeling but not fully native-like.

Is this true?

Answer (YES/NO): YES